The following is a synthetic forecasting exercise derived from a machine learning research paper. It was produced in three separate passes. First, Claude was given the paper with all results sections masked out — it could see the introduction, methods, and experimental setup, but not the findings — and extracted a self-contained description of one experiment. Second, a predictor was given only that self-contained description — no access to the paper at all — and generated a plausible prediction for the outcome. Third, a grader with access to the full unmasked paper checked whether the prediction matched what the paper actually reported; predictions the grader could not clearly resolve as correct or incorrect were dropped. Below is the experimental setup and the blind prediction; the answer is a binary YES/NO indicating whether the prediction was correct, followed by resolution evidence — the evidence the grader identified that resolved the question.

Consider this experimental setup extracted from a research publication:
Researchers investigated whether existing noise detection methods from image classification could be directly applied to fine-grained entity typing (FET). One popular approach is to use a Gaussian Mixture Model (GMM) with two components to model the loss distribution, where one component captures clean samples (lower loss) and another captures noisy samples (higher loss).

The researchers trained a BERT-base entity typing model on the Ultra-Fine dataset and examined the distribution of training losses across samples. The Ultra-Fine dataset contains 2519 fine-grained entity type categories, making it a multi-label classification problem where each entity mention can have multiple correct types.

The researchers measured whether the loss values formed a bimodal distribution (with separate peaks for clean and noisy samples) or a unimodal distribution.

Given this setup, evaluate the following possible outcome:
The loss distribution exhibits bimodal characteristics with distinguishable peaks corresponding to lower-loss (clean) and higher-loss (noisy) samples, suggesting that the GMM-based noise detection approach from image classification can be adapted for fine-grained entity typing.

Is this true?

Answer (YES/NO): NO